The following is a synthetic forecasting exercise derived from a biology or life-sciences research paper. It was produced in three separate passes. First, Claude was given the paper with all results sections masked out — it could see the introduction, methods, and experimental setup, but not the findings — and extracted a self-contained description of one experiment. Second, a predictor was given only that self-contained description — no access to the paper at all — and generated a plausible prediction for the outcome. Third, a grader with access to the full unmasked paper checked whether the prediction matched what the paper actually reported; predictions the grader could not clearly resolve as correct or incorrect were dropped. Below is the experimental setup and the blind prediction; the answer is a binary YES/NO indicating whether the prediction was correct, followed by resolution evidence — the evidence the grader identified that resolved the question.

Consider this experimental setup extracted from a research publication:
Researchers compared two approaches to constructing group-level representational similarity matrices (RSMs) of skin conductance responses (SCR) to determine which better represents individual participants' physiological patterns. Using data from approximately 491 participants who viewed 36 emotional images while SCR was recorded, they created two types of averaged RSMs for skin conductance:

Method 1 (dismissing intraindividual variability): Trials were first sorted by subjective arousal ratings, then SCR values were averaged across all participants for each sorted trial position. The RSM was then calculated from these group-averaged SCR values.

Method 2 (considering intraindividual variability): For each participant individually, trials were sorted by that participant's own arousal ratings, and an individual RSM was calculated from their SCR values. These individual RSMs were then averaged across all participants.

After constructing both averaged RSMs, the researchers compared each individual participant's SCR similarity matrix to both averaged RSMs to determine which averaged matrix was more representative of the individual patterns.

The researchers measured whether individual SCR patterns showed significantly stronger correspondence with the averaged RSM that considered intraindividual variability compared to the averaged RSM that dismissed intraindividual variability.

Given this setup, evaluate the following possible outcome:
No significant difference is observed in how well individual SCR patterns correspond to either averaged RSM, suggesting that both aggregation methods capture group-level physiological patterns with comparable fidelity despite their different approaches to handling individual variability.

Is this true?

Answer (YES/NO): NO